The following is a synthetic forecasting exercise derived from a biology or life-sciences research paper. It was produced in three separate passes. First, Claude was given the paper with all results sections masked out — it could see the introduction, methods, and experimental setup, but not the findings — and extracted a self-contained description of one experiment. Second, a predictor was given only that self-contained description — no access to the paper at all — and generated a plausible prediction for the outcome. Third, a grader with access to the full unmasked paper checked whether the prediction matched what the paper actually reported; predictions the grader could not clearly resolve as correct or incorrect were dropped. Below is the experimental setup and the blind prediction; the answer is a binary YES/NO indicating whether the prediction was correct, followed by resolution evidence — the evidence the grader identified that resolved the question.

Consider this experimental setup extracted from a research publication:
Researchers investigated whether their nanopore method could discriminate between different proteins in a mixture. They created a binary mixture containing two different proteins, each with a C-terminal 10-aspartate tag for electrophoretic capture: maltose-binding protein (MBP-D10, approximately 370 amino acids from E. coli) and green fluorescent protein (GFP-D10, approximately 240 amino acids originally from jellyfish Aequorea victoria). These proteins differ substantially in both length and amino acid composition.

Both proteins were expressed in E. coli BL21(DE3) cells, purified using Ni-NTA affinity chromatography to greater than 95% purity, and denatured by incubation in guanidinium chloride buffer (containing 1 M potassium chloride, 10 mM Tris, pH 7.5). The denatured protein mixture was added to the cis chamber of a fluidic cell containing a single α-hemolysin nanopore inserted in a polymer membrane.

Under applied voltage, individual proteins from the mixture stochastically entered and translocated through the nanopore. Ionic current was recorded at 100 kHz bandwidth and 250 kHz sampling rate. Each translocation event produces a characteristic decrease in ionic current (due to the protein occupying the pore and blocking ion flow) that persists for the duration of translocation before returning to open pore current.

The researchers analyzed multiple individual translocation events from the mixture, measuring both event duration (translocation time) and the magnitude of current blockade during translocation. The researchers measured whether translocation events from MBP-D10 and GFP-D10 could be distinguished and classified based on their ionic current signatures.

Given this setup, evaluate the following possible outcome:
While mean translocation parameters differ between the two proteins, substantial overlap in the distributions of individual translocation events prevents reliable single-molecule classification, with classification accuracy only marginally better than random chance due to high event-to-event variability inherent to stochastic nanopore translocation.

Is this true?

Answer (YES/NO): NO